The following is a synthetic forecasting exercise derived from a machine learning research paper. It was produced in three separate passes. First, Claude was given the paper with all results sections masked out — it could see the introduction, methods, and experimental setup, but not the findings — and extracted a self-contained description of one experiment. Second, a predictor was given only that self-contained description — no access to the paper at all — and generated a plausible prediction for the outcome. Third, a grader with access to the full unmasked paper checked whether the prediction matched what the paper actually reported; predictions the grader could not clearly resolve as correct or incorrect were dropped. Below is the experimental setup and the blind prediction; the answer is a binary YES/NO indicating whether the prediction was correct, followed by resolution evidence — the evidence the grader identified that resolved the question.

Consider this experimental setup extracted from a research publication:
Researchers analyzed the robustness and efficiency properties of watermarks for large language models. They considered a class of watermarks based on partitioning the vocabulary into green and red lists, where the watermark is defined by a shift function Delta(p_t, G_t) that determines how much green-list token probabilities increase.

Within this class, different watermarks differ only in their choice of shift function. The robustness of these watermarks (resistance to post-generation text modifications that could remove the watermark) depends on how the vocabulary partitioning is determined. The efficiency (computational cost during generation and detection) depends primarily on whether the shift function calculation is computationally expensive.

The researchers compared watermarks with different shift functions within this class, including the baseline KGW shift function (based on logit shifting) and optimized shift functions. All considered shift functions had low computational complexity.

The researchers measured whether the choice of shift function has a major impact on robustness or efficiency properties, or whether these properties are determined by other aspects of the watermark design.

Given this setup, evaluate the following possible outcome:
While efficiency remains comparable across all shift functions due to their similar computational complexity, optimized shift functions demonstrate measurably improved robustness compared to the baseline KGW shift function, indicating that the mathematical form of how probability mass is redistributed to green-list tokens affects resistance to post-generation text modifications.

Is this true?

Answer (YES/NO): NO